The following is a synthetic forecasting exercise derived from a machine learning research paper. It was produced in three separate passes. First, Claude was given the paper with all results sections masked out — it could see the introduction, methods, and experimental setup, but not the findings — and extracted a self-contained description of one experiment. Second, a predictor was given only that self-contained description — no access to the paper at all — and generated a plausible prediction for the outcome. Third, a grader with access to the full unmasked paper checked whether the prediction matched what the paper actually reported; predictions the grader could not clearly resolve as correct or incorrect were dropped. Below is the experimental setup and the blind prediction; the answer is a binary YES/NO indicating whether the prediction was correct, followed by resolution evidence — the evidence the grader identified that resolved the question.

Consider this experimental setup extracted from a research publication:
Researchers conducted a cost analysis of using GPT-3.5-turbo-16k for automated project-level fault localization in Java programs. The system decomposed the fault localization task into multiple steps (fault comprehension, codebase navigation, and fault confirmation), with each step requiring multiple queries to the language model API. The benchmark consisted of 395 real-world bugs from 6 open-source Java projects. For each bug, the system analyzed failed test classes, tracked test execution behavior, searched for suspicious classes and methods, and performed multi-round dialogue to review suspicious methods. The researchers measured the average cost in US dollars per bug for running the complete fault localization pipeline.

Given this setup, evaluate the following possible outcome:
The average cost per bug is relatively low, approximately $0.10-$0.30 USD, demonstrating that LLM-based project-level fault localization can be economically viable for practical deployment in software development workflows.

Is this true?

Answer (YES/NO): NO